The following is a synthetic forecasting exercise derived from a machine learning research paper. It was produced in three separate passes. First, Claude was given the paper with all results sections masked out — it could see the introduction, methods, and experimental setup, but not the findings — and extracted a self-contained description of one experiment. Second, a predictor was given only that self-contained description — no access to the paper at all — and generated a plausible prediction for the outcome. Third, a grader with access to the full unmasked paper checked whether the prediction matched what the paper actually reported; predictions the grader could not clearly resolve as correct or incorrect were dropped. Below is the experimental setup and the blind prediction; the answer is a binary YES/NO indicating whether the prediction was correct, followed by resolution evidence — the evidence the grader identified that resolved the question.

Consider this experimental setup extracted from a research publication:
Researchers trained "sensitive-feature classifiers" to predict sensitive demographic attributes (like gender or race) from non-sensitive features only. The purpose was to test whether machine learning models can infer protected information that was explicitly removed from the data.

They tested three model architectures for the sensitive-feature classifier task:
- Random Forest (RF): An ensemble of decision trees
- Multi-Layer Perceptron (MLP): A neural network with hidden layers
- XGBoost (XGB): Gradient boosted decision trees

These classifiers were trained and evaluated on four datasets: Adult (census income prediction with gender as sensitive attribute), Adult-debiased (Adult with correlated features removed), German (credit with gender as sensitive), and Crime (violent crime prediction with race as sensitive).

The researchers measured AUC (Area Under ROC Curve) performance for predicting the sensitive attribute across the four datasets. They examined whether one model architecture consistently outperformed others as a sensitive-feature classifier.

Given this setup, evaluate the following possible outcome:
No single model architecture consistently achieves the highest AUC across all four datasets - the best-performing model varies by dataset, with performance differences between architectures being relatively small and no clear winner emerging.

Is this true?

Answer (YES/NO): YES